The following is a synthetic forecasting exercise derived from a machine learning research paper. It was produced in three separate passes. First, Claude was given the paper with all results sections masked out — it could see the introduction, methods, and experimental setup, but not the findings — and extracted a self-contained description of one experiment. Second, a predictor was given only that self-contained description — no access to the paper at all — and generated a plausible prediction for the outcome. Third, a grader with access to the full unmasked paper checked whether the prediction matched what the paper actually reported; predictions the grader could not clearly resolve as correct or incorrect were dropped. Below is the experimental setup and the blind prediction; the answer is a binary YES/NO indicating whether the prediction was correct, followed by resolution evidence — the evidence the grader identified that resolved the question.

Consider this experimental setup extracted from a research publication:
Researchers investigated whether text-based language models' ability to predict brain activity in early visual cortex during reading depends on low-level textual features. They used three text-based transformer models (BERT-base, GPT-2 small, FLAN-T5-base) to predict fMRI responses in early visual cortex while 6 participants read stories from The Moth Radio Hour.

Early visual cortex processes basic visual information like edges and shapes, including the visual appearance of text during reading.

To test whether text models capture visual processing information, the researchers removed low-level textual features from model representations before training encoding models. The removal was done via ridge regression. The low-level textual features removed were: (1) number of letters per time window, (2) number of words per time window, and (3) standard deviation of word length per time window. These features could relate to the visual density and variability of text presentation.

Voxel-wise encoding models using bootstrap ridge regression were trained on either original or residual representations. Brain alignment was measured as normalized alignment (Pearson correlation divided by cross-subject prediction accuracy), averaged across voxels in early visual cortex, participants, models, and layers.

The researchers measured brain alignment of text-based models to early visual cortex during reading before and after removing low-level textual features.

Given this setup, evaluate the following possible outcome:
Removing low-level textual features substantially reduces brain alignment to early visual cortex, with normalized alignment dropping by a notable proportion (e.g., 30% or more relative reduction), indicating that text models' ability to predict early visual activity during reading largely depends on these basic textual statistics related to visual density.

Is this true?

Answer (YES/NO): YES